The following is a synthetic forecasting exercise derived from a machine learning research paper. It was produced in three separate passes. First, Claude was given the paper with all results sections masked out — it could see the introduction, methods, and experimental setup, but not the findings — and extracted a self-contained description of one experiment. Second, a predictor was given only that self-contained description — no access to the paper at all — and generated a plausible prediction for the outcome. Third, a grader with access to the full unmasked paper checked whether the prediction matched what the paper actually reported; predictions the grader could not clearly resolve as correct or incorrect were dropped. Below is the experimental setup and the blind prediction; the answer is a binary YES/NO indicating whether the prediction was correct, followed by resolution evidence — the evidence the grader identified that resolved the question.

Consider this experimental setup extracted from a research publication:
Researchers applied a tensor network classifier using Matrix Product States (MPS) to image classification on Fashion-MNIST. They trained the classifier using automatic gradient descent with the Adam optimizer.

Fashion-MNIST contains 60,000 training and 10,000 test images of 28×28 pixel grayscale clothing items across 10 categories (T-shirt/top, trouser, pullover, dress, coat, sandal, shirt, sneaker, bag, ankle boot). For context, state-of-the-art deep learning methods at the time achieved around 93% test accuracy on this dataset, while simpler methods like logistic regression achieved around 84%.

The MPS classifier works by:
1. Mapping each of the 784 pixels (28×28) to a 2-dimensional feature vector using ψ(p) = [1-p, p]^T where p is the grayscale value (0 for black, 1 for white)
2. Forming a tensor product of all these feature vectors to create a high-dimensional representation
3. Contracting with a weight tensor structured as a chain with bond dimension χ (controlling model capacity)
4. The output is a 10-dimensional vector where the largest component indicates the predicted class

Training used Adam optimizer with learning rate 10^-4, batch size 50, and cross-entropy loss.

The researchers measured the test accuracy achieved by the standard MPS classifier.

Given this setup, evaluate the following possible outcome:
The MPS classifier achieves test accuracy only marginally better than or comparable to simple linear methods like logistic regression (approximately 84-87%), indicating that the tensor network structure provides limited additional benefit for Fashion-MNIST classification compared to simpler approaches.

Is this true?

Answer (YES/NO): NO